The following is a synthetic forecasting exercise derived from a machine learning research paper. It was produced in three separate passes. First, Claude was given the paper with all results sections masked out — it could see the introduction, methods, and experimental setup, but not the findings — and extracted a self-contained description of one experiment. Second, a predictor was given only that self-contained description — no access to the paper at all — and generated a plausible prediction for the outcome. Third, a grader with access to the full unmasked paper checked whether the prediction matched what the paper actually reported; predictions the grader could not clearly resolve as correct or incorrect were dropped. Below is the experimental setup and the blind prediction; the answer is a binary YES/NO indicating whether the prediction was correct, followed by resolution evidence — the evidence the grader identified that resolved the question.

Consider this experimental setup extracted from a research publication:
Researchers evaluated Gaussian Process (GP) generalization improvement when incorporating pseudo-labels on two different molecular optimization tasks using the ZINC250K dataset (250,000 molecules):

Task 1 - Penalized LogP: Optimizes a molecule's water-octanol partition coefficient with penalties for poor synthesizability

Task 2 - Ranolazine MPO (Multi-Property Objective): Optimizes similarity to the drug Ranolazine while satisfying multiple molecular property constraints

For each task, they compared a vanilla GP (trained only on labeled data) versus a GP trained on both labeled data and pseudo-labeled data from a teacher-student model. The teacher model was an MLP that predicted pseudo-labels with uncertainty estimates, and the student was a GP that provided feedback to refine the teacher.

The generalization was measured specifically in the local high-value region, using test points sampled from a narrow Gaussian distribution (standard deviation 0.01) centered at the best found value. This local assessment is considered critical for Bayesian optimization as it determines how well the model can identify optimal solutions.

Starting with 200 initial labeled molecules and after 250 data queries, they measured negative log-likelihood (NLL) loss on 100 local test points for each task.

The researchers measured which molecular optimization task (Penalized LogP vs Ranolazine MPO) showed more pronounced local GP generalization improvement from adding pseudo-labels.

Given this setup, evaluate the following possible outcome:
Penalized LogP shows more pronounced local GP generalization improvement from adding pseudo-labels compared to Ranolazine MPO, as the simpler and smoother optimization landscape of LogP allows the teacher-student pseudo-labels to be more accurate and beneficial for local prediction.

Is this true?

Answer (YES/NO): YES